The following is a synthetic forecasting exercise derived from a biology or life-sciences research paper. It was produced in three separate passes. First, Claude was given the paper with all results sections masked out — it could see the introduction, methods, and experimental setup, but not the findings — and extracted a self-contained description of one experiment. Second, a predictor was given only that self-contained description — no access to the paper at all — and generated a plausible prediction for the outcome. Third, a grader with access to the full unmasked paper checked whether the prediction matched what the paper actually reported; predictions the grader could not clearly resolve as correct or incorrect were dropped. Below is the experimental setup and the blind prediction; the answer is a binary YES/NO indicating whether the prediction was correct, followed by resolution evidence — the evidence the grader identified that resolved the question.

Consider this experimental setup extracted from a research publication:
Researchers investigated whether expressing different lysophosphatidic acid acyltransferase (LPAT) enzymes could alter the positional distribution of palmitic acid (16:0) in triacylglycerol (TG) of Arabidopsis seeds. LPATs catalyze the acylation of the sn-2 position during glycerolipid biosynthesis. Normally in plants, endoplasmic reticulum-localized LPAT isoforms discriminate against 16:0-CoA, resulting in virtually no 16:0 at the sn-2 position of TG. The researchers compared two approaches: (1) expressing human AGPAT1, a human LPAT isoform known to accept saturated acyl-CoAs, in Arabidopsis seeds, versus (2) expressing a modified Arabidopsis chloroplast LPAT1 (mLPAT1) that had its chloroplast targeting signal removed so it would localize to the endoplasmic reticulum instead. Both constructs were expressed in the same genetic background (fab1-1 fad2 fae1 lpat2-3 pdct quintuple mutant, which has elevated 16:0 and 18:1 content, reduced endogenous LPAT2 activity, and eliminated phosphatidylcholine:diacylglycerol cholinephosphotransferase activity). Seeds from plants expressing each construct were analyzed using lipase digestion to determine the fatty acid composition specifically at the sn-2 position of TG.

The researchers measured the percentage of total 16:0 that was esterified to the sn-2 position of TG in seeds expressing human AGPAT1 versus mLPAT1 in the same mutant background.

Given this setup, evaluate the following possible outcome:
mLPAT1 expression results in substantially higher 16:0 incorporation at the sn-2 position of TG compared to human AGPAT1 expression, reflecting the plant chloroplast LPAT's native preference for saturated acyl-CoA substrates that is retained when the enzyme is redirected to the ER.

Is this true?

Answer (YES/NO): NO